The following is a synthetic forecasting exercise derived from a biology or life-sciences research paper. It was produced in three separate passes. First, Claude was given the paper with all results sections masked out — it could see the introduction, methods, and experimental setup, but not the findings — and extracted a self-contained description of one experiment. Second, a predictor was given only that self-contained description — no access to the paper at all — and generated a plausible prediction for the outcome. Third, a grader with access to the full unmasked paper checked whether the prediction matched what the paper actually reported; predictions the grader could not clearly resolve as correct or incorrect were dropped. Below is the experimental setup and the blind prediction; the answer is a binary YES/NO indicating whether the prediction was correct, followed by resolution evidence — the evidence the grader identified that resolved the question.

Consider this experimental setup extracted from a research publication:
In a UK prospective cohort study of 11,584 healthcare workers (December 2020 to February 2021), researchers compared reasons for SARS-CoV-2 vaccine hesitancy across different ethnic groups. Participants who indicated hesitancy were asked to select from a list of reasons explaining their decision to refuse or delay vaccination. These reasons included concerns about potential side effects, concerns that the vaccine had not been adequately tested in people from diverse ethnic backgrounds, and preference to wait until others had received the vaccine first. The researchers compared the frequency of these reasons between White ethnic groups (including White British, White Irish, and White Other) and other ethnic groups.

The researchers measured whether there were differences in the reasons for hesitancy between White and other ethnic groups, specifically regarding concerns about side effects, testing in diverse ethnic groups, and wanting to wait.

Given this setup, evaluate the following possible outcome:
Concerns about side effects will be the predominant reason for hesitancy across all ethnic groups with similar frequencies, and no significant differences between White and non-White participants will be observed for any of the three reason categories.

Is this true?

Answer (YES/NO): NO